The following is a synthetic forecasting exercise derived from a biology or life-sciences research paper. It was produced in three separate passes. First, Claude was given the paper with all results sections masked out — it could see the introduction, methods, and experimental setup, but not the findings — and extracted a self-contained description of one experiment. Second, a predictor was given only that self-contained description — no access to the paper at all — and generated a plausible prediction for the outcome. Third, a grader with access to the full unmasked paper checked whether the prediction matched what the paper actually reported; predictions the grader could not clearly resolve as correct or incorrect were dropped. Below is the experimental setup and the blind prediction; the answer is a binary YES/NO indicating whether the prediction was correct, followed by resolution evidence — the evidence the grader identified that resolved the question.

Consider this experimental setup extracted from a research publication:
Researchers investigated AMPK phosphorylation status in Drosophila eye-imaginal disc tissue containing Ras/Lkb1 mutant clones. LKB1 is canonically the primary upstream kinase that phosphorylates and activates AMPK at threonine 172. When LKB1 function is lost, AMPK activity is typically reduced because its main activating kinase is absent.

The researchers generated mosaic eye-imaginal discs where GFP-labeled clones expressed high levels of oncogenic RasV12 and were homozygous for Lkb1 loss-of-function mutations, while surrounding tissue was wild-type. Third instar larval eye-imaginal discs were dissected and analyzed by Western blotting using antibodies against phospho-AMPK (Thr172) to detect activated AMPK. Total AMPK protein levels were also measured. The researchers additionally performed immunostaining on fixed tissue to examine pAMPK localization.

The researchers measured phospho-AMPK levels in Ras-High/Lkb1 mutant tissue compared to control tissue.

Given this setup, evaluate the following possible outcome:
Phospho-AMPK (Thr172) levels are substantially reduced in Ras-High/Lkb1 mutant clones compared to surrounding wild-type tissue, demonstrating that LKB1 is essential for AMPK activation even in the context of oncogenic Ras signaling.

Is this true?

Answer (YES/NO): NO